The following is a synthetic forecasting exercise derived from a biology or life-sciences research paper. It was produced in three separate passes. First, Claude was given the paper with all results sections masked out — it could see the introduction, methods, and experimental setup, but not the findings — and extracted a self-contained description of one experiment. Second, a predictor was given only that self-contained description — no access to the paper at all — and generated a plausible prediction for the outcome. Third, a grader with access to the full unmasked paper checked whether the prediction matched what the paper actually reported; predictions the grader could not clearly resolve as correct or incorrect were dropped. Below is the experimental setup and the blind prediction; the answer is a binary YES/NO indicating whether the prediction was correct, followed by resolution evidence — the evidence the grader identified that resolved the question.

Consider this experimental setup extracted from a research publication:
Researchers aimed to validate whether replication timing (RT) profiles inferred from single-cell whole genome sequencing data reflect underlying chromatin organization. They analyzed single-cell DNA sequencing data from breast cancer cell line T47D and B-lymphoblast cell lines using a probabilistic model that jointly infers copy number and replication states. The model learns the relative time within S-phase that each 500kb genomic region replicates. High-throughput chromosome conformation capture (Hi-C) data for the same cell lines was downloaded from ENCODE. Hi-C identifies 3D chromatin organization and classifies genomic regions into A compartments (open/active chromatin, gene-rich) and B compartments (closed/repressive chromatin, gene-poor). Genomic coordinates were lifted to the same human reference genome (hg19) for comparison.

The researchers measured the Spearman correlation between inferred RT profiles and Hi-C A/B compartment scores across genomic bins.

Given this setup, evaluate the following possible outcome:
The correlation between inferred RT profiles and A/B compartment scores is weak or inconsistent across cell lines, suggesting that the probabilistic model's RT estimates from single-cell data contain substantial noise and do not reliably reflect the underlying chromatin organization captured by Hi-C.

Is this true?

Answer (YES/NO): NO